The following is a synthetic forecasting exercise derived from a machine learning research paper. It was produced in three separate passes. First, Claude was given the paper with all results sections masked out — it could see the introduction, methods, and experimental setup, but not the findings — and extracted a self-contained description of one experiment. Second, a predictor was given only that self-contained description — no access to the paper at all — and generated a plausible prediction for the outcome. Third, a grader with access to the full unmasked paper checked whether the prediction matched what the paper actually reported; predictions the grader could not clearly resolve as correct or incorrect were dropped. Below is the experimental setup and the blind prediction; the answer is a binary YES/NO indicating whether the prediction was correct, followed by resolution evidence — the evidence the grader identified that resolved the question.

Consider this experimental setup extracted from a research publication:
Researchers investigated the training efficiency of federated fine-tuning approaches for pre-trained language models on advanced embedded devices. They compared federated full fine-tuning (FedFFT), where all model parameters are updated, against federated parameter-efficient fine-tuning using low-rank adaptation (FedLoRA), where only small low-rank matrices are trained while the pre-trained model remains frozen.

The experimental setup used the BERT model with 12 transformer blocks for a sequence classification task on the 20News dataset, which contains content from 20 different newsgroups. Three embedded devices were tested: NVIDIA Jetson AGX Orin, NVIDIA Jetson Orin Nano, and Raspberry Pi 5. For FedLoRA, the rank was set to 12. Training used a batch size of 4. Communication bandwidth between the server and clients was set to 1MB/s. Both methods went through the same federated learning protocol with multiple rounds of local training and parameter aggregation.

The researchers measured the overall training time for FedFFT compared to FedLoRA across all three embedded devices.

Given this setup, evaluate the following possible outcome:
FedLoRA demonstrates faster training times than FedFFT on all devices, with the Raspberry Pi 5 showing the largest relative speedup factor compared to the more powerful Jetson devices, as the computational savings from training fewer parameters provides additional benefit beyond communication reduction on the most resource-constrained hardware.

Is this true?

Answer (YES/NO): NO